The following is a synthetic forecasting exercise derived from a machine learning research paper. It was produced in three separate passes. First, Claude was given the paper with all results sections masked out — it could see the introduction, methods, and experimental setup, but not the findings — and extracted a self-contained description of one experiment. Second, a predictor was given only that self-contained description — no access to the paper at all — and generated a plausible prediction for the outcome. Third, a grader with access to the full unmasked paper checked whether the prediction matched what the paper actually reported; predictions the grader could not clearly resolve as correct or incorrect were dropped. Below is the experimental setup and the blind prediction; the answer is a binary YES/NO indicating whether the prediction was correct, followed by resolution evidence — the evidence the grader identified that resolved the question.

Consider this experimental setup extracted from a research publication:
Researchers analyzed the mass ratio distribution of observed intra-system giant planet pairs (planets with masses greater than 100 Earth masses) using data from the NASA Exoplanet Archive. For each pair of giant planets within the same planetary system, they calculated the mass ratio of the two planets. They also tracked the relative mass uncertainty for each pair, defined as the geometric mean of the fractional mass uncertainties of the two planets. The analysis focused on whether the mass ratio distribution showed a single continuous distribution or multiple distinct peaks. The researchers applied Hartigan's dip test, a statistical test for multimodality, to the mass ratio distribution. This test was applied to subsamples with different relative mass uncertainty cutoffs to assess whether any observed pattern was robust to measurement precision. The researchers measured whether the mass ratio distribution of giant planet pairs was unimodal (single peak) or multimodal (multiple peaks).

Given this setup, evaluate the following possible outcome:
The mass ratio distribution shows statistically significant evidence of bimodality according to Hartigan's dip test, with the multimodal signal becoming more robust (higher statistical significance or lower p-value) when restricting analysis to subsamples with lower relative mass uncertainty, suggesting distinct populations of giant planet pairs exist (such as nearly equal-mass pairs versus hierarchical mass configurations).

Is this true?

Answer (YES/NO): YES